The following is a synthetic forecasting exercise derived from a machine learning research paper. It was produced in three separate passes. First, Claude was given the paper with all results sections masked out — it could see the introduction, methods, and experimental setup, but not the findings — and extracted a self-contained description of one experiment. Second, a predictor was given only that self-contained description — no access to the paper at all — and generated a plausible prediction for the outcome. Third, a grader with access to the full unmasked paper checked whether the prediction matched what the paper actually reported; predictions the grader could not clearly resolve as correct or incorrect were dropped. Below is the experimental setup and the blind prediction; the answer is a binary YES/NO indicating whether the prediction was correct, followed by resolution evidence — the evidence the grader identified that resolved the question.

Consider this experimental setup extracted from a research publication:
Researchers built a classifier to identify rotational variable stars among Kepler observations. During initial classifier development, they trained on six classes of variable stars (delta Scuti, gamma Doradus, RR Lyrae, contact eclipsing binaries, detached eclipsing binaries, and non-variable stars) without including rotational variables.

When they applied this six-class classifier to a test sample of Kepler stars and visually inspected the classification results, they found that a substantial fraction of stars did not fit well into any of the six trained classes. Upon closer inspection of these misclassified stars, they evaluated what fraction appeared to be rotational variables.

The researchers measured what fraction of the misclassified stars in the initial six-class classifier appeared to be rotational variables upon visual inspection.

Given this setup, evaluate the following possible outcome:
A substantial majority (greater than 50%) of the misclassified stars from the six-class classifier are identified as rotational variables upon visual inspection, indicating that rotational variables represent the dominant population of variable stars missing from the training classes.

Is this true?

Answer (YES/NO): NO